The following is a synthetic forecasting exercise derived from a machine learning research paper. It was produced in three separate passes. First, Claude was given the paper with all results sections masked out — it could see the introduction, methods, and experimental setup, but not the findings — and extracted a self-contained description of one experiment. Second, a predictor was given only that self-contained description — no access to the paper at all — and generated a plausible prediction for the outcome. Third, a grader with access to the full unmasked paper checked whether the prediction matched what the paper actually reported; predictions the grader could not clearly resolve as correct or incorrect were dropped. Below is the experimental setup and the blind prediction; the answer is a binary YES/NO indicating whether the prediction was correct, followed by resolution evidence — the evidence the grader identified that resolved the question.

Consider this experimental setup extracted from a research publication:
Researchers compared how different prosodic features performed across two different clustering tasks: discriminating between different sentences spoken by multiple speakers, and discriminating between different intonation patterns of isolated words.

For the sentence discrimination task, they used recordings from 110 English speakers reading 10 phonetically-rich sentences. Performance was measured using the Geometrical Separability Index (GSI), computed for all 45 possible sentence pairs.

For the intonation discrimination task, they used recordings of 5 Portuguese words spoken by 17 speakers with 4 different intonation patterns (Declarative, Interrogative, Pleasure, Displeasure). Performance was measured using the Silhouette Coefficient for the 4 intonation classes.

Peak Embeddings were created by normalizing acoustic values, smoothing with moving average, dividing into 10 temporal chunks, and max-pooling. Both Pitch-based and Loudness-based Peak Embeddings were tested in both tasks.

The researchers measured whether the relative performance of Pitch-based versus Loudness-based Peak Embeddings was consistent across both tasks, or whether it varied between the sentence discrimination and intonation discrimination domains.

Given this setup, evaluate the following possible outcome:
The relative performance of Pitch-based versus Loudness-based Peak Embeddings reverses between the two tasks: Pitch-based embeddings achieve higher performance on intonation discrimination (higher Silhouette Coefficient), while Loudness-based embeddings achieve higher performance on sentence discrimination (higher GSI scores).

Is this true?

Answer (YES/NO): NO